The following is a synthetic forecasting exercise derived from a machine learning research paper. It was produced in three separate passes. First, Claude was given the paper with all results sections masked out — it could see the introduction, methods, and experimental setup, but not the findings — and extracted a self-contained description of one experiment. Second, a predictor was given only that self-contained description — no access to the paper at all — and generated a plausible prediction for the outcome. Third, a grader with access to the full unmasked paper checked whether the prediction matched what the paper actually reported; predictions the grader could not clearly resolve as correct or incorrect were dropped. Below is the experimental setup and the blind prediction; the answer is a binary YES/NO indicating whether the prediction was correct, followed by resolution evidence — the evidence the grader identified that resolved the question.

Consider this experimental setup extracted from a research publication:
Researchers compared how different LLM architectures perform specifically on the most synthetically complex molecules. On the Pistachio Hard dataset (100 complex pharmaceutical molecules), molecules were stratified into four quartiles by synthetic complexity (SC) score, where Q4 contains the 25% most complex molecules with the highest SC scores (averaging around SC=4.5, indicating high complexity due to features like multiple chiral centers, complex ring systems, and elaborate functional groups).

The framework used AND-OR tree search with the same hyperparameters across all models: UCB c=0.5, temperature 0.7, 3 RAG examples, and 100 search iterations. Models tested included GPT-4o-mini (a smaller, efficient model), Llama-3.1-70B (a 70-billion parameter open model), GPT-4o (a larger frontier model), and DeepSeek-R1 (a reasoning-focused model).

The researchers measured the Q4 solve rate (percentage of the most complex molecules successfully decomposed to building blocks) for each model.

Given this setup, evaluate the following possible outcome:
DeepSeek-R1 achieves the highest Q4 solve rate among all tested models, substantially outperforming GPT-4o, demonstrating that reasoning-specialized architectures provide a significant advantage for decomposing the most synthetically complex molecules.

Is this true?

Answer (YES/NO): YES